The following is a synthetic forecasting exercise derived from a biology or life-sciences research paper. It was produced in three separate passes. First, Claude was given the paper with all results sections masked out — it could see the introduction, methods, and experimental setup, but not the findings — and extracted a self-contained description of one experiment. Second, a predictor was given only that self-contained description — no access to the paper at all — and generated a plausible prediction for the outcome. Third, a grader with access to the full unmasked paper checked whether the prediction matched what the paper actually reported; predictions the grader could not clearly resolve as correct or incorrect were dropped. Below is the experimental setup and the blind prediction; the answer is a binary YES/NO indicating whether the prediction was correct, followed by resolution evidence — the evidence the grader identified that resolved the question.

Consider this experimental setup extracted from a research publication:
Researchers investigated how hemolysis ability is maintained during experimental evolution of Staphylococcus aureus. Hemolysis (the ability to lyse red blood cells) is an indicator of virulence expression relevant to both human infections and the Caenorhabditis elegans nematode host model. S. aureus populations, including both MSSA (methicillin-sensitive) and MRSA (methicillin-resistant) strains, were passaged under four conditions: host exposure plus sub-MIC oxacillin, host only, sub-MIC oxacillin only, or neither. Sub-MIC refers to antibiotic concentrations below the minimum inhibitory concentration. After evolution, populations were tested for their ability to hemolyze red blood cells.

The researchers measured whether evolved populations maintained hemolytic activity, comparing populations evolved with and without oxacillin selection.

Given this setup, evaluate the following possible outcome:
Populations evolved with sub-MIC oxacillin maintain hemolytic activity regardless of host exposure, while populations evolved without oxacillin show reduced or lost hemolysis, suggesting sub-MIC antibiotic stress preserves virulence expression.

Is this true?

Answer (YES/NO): YES